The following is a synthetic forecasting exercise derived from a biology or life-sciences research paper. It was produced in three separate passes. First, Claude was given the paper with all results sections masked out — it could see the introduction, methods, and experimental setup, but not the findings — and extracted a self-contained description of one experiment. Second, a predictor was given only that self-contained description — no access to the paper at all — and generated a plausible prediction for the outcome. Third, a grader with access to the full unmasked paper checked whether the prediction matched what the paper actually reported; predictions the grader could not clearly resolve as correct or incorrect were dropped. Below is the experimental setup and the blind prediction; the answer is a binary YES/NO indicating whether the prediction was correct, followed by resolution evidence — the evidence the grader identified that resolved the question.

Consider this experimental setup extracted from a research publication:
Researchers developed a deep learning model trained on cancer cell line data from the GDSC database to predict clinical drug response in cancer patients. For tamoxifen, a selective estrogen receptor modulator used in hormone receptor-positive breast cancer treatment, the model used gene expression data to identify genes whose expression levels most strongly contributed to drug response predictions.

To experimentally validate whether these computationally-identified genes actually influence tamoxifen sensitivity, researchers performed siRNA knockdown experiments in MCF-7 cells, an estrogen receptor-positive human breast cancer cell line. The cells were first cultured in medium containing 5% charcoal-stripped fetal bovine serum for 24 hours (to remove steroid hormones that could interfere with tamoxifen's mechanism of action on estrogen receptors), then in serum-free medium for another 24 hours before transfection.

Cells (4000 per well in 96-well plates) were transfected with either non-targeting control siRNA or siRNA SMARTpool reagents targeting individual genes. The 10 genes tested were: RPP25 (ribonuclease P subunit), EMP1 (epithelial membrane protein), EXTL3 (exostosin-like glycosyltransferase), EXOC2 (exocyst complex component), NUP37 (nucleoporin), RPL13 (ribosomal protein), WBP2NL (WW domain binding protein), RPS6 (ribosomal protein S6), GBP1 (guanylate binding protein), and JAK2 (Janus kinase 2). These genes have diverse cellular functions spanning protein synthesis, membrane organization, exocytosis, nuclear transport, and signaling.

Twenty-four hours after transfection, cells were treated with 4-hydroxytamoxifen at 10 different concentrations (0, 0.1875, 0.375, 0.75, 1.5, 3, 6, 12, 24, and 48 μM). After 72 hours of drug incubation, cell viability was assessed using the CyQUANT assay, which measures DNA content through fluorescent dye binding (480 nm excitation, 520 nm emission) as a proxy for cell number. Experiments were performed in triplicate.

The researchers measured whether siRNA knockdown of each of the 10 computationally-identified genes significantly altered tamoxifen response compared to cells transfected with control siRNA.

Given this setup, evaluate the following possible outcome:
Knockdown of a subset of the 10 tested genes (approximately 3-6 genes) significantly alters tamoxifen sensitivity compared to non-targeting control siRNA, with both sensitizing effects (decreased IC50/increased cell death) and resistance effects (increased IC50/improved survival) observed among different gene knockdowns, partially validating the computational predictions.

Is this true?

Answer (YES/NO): NO